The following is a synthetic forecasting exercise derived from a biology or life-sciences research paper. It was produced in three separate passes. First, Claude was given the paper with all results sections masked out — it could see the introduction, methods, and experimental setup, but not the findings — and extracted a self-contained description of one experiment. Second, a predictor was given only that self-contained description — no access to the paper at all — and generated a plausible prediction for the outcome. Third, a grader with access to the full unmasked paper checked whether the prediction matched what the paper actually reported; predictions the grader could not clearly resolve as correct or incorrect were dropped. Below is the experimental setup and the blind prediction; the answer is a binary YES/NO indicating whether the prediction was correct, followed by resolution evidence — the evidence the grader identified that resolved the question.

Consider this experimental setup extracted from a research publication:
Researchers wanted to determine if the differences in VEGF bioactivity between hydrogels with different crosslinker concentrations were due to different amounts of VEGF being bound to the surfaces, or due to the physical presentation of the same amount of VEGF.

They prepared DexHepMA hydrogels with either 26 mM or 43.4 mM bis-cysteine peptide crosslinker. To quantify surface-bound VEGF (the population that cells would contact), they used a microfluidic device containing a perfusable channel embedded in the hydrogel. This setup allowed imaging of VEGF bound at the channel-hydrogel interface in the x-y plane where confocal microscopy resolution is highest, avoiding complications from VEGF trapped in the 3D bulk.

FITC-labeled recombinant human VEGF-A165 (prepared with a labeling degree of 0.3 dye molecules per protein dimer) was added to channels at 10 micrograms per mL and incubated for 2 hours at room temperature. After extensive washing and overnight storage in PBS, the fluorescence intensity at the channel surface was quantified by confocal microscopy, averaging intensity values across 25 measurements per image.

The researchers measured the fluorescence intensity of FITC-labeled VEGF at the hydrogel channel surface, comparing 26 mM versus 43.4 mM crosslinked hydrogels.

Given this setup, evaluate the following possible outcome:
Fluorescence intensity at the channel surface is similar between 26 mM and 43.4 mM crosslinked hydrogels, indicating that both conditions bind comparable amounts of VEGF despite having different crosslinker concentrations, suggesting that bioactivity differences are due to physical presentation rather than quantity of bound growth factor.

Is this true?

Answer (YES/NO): YES